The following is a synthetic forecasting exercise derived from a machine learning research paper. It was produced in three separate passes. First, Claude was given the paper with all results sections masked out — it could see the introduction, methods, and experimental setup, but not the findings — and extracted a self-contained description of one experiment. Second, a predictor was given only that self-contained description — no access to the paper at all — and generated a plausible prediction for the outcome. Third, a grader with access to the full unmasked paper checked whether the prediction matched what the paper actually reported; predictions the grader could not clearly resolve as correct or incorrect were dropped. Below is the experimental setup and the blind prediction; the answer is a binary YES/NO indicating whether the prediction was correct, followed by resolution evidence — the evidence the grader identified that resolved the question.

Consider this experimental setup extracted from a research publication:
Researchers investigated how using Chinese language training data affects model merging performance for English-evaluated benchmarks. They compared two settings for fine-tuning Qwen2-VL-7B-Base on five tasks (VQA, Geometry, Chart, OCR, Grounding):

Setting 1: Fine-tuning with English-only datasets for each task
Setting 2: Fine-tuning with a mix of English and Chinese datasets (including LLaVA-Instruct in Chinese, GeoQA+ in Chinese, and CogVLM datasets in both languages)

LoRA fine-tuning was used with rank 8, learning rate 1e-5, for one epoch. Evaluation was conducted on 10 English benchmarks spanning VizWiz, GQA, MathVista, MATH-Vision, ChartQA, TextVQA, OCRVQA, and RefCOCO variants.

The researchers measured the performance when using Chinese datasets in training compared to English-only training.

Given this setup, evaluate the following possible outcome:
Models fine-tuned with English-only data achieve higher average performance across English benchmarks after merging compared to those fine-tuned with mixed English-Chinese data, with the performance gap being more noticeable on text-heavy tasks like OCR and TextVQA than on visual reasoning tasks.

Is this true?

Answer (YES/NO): NO